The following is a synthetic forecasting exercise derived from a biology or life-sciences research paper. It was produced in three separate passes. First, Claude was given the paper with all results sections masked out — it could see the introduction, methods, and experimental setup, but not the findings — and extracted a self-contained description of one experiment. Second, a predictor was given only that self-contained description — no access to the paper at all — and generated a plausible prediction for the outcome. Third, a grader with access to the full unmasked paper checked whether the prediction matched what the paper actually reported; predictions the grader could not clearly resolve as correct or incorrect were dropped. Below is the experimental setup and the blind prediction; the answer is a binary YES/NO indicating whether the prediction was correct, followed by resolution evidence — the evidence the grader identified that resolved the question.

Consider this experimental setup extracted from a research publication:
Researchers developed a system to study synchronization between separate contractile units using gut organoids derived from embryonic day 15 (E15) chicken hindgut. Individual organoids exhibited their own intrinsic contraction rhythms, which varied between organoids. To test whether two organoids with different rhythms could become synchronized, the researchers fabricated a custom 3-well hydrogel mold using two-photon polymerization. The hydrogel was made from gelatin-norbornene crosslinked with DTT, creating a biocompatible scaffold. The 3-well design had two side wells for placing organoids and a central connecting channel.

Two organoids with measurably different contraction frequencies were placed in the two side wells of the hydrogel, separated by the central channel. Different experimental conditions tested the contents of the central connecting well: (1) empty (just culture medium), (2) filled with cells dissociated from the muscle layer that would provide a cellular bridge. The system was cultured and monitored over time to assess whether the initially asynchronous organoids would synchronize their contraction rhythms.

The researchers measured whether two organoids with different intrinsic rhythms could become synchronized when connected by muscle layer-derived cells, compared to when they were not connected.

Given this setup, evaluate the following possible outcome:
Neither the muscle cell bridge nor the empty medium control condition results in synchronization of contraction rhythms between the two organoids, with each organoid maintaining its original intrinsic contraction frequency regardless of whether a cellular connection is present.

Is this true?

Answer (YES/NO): NO